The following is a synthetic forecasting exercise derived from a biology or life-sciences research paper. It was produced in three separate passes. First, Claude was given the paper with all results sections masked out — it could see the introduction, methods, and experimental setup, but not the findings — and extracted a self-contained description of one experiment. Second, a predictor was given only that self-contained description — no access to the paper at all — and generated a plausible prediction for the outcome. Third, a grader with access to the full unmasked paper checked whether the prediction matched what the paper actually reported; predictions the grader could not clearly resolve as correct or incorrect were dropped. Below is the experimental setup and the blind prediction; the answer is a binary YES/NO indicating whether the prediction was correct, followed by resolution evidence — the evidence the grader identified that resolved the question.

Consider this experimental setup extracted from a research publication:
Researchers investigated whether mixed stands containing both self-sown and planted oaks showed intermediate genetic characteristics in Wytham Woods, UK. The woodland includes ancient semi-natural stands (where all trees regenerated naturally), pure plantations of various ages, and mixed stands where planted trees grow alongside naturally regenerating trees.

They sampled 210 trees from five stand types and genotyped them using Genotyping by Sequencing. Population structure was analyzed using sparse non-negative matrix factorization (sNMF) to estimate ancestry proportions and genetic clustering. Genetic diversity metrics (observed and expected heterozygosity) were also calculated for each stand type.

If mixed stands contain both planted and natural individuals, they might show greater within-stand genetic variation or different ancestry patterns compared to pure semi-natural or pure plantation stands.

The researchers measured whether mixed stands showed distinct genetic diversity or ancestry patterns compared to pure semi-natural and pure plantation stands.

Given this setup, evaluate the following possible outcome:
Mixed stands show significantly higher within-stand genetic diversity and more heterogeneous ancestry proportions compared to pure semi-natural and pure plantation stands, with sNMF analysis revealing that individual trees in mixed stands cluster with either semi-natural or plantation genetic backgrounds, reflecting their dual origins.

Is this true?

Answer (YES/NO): NO